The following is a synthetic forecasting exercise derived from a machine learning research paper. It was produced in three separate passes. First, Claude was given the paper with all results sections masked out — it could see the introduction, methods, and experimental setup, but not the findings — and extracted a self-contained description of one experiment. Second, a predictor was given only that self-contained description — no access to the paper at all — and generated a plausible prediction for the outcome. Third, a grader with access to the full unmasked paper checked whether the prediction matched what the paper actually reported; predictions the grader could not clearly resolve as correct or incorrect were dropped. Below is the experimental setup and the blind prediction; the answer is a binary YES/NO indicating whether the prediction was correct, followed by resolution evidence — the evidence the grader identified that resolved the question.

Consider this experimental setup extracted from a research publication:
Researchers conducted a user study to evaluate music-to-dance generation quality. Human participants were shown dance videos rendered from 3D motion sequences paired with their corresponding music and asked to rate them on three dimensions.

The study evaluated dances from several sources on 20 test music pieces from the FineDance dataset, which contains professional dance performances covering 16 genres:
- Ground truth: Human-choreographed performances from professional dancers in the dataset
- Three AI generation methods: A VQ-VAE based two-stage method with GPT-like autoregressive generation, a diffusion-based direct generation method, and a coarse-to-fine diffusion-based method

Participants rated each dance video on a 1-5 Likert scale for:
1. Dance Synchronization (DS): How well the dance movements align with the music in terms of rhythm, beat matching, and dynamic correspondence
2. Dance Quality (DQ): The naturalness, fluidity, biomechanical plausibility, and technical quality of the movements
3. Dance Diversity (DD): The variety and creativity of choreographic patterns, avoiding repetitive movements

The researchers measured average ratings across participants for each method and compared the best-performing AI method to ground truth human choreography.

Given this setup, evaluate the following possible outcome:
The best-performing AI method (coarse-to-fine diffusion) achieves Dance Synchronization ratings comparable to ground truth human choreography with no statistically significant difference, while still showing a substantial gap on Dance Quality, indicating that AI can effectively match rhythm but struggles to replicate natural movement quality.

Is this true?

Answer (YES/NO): NO